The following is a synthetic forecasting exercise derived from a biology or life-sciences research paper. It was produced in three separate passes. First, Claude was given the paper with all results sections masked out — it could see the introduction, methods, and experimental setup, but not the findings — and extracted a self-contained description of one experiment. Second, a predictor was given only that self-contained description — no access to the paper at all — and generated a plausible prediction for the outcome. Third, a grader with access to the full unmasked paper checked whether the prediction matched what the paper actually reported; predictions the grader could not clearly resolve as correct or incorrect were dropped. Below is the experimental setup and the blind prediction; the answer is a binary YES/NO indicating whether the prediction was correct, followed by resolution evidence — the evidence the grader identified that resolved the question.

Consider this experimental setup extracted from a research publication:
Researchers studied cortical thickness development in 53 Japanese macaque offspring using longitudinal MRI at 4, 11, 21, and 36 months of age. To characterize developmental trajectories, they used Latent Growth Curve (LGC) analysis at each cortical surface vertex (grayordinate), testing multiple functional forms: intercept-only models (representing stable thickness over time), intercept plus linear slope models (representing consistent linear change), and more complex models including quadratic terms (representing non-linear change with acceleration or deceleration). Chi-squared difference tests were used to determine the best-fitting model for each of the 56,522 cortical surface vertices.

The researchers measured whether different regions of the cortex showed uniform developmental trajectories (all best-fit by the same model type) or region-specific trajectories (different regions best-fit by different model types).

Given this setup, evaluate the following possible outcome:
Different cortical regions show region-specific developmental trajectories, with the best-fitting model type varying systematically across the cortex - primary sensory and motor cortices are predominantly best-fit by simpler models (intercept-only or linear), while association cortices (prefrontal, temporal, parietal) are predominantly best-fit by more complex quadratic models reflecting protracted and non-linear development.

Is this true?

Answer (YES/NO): NO